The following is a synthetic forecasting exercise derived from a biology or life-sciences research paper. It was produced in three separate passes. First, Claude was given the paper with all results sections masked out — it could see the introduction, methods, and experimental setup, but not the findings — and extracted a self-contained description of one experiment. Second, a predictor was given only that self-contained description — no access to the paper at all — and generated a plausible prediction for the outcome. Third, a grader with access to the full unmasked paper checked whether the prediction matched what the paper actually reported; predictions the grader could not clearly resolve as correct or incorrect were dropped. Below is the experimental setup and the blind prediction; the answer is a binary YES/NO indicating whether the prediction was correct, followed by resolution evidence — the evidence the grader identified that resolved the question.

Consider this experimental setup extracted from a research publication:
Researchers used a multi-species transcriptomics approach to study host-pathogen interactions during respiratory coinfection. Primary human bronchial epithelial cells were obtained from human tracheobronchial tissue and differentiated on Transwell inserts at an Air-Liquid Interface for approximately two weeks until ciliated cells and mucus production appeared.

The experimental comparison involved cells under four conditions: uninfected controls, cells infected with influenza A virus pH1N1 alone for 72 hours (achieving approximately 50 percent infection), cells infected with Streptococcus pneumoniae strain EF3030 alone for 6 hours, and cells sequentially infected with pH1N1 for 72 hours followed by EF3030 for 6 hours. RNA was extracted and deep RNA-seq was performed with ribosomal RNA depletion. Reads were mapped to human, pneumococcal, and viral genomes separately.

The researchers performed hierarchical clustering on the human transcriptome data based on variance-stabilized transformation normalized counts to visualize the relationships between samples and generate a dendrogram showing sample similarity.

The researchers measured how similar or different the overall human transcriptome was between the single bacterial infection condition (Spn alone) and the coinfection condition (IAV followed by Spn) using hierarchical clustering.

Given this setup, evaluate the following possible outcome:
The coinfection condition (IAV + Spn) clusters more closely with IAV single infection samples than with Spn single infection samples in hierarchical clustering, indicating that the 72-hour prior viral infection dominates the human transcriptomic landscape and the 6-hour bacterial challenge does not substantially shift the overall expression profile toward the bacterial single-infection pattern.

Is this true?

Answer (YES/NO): YES